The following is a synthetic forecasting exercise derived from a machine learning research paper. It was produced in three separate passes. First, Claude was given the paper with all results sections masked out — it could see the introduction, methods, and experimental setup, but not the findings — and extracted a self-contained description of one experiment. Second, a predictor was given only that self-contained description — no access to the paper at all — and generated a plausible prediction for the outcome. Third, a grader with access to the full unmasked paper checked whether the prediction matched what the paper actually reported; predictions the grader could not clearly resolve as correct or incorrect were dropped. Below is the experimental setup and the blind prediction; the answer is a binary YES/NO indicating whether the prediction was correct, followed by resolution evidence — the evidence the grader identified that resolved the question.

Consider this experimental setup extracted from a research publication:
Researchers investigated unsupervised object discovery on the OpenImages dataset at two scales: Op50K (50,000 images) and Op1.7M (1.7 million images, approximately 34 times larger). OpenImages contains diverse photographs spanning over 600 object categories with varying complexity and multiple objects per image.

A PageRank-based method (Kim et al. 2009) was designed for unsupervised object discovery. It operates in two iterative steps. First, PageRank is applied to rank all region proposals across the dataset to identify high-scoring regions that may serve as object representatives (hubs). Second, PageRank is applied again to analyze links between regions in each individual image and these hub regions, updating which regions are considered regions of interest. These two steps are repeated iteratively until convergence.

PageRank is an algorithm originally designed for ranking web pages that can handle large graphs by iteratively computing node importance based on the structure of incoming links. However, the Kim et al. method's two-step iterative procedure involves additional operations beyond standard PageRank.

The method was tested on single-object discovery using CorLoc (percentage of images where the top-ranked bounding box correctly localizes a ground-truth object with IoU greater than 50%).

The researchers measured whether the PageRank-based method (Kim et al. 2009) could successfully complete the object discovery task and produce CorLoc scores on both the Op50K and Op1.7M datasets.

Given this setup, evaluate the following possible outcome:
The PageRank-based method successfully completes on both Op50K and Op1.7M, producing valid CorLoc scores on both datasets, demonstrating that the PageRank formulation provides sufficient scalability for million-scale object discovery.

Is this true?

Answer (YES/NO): NO